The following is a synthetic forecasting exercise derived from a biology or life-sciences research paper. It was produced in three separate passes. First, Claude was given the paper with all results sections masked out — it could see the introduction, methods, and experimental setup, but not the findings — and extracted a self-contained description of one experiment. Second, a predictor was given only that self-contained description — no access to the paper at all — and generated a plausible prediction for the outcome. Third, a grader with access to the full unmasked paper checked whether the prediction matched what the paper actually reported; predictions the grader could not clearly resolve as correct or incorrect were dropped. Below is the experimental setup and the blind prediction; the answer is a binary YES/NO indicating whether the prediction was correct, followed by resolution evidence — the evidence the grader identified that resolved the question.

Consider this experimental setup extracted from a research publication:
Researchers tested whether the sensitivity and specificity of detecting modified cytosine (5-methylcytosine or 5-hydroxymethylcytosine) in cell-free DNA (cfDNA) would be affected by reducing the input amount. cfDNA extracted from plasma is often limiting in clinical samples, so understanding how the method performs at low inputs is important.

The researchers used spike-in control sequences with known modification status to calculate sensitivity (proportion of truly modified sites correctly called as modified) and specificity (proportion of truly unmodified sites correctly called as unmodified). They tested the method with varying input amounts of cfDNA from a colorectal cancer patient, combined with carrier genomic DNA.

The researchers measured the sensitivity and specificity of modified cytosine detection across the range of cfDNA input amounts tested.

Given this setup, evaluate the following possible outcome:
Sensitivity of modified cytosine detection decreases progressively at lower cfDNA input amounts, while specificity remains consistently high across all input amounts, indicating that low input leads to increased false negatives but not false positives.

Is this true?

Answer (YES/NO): NO